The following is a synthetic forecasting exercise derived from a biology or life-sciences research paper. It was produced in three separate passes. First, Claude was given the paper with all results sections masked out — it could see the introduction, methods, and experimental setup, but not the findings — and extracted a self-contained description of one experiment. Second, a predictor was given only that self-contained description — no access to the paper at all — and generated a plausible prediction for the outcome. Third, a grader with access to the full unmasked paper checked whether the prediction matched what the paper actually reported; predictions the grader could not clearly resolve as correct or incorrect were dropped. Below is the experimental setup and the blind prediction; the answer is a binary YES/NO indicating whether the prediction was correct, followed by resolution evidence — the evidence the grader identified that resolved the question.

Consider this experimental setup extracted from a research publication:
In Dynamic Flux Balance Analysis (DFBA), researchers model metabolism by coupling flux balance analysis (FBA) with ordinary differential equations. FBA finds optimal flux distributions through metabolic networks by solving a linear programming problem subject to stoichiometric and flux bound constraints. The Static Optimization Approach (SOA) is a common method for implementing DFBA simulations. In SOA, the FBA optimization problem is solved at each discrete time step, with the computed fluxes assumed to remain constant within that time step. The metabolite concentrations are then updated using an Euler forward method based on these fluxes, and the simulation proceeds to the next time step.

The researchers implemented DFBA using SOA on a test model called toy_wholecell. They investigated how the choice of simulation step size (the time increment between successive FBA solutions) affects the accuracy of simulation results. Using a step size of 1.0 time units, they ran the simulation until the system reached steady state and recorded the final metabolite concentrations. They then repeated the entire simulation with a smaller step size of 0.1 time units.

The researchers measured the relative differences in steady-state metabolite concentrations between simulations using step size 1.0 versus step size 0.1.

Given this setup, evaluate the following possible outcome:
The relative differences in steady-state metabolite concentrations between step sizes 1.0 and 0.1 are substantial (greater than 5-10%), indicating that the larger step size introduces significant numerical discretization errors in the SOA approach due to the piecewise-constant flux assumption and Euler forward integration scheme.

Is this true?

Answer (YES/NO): YES